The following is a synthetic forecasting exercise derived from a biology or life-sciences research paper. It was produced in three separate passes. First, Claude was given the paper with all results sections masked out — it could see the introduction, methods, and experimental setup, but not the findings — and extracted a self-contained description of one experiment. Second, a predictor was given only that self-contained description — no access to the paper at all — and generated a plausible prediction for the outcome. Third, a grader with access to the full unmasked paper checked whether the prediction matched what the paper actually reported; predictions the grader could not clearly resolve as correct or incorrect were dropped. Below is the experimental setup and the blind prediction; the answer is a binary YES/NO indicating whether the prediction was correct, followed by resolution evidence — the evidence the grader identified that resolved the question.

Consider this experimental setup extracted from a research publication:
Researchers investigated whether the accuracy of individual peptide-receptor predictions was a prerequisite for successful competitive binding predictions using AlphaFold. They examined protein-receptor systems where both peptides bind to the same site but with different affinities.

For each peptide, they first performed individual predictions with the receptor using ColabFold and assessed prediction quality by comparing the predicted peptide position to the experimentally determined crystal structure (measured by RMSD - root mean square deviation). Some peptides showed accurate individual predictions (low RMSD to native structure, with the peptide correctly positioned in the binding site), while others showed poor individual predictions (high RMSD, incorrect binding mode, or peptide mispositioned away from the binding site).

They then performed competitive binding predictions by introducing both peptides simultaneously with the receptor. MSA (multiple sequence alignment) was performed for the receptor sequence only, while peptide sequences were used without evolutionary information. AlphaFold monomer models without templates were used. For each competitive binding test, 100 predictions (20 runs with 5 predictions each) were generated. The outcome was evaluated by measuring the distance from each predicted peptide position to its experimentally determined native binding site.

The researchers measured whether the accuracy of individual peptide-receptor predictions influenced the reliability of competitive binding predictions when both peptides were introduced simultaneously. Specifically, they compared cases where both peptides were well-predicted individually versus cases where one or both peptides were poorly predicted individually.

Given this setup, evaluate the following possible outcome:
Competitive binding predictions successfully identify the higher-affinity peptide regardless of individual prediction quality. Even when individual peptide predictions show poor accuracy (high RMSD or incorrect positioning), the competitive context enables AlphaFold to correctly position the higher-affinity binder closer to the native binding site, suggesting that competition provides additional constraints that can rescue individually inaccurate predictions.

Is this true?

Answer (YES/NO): NO